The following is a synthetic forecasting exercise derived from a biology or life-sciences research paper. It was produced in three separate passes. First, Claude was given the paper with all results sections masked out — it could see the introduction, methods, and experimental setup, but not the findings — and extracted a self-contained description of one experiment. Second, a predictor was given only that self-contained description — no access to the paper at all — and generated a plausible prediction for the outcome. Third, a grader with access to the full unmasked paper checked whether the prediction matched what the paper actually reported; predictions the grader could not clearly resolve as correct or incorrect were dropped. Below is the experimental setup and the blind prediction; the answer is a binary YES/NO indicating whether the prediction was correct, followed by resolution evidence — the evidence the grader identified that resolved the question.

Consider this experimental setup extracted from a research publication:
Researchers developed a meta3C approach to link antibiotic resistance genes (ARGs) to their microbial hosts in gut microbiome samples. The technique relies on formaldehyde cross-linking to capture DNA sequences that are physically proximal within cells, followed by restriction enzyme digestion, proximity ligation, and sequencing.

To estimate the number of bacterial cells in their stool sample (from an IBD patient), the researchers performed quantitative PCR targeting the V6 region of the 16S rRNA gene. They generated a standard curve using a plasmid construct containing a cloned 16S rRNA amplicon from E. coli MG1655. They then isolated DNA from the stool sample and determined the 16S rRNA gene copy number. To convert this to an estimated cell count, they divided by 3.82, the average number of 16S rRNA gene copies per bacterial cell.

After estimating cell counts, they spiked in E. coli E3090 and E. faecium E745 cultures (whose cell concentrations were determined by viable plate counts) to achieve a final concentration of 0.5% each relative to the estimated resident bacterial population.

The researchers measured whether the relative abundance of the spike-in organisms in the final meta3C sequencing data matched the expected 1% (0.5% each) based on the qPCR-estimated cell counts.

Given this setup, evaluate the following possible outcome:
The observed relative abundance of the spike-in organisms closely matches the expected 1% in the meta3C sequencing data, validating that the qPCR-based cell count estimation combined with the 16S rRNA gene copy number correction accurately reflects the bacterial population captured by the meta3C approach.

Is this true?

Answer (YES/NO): NO